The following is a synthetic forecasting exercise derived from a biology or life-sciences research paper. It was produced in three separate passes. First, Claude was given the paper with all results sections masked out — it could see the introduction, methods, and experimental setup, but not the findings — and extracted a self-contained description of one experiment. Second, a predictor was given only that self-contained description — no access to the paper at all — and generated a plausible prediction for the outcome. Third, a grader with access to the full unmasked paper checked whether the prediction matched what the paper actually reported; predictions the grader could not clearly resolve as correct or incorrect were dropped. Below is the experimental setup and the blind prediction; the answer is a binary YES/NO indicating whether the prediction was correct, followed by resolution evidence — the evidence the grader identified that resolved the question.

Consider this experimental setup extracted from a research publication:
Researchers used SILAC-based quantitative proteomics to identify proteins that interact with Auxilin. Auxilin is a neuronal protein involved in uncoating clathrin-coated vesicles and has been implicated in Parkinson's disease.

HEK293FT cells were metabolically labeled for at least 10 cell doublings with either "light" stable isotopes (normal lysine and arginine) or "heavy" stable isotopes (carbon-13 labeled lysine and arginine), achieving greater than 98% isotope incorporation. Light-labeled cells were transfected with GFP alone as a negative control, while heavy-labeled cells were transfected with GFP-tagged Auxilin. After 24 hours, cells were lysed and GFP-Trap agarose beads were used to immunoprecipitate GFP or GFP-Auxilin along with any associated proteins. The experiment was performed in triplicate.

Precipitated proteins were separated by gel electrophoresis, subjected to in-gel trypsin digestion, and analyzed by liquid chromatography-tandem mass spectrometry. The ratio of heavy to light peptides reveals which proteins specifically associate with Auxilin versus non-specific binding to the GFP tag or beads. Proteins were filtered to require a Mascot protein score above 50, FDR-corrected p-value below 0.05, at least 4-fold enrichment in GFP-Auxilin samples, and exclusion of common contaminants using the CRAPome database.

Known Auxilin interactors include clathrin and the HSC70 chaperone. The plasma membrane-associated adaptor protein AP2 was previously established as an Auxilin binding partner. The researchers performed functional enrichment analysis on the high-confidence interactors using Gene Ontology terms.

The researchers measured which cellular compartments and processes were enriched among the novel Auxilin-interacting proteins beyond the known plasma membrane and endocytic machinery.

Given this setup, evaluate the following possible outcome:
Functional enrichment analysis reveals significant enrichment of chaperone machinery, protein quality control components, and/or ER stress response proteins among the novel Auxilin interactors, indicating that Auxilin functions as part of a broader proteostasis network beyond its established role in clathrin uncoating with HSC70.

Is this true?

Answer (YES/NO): NO